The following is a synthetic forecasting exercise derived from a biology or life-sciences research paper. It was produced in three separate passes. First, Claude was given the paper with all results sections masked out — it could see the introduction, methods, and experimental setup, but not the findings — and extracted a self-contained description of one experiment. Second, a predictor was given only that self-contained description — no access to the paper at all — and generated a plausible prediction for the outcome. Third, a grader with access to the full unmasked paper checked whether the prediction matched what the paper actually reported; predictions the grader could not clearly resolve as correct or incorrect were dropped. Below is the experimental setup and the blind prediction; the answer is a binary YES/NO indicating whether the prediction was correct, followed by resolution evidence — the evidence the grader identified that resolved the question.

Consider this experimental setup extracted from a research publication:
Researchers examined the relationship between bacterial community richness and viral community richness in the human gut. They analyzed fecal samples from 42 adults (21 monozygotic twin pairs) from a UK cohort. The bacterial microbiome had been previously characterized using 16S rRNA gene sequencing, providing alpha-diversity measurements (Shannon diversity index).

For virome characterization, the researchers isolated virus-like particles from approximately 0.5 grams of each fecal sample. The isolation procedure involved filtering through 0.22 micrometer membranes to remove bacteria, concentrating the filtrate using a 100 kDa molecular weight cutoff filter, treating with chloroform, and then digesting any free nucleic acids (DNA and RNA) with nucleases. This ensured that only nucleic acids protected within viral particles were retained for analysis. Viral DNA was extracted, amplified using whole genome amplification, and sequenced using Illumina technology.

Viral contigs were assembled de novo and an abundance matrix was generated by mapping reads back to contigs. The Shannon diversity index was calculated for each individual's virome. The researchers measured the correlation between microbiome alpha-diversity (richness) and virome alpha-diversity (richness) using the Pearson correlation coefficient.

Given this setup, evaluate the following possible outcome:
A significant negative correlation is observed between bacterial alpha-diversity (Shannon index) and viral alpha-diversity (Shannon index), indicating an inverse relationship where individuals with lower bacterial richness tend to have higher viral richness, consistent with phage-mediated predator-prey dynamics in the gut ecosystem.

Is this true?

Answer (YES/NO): NO